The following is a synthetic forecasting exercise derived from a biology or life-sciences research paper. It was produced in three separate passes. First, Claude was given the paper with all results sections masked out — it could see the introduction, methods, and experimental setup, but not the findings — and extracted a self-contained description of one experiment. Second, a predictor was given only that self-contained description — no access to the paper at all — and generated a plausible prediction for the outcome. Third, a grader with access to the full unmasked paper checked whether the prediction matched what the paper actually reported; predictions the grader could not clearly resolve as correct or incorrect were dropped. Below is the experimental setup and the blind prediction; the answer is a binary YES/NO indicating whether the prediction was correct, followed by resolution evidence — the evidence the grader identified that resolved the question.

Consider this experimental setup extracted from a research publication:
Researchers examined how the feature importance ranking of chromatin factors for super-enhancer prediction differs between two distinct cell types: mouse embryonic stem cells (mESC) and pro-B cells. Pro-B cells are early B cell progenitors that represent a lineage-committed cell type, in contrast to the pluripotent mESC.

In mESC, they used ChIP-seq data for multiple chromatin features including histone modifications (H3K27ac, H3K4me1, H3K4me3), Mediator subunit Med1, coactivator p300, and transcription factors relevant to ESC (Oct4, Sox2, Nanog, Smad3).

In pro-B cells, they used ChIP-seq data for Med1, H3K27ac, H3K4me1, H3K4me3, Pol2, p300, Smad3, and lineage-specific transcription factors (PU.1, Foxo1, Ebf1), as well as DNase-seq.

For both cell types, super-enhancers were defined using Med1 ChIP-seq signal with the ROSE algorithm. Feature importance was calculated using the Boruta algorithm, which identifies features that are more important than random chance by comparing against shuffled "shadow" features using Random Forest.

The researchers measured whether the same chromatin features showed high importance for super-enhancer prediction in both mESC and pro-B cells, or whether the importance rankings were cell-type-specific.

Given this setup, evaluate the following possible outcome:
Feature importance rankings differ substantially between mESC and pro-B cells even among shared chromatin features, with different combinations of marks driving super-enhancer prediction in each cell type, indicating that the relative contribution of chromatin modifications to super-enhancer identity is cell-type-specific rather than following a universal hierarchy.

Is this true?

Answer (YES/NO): YES